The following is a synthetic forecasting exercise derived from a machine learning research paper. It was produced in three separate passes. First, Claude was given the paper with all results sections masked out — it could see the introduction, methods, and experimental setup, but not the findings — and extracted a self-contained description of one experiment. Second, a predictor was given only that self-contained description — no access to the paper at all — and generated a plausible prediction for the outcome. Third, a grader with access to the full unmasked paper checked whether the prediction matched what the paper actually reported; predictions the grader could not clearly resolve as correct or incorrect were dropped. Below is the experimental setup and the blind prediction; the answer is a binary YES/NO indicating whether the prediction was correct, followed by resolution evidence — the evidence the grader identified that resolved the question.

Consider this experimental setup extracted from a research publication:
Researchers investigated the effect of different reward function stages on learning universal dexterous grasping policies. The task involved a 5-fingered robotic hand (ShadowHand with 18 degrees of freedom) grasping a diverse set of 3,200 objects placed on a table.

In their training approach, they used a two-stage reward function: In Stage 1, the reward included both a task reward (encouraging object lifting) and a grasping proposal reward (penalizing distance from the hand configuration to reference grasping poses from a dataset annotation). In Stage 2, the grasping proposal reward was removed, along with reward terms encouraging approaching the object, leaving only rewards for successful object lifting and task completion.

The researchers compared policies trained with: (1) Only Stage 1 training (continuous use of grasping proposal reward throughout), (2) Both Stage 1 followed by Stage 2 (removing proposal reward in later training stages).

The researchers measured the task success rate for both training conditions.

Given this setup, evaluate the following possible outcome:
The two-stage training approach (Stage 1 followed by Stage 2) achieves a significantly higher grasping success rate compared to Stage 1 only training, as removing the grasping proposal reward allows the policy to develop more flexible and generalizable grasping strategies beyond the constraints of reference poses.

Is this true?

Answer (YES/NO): YES